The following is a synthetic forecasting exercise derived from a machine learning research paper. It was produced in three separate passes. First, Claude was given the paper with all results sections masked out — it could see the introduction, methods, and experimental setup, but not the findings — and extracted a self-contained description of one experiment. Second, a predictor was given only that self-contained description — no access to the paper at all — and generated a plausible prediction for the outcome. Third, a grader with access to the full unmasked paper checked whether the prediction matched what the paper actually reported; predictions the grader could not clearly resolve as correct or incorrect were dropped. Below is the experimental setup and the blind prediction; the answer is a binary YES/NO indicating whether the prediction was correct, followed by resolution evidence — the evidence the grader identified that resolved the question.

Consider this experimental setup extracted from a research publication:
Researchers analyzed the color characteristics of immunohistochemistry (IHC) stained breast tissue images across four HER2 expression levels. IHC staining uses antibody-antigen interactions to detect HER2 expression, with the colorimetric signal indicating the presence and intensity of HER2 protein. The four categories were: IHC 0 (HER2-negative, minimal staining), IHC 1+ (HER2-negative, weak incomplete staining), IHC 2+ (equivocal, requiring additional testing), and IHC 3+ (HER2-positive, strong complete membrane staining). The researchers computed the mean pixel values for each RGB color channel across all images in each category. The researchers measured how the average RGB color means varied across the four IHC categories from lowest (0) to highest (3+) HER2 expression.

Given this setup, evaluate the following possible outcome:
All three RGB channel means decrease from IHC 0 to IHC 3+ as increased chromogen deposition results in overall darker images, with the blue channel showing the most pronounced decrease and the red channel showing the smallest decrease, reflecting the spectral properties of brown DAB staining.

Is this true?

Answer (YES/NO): NO